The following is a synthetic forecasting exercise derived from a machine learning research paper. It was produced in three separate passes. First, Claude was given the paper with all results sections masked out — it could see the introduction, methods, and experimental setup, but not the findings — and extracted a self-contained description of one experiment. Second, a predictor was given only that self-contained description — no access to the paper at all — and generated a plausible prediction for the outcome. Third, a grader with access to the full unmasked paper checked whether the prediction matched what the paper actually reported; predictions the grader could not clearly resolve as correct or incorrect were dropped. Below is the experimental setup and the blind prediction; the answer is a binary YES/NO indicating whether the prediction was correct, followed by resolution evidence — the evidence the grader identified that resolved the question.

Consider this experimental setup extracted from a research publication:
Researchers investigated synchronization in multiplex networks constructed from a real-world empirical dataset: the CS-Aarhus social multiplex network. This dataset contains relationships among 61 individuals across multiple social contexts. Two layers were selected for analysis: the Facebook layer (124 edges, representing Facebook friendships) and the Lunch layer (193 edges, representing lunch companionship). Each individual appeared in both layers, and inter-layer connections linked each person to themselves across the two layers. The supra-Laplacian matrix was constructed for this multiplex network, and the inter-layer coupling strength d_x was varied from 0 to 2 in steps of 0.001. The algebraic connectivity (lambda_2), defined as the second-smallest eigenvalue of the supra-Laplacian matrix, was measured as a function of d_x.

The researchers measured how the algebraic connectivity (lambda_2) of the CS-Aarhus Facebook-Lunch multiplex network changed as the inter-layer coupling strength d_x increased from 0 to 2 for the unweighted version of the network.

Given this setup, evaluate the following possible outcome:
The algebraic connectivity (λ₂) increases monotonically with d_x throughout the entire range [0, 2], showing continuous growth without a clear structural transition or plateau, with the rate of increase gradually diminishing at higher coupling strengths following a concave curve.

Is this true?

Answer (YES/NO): NO